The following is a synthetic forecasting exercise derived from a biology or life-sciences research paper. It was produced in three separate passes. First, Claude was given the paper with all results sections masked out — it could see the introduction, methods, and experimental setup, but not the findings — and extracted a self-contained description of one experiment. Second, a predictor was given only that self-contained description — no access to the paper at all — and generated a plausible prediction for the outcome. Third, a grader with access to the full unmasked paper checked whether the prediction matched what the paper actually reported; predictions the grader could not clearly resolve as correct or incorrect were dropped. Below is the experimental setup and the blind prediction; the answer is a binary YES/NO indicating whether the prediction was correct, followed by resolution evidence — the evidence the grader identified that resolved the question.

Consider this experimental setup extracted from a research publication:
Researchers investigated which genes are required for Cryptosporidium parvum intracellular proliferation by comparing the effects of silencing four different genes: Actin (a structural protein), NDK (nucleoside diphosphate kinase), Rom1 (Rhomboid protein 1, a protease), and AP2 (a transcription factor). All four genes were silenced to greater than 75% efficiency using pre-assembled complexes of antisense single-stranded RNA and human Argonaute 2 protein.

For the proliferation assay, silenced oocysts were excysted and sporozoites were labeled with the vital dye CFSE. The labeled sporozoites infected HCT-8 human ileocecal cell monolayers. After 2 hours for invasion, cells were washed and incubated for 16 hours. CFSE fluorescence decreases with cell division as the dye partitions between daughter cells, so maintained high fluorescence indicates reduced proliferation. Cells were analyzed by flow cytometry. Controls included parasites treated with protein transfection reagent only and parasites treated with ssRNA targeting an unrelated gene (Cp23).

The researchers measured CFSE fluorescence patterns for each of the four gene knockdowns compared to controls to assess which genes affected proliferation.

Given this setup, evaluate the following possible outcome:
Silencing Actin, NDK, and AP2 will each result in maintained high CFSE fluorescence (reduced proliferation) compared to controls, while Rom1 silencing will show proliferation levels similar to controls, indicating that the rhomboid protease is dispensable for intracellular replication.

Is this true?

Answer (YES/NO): NO